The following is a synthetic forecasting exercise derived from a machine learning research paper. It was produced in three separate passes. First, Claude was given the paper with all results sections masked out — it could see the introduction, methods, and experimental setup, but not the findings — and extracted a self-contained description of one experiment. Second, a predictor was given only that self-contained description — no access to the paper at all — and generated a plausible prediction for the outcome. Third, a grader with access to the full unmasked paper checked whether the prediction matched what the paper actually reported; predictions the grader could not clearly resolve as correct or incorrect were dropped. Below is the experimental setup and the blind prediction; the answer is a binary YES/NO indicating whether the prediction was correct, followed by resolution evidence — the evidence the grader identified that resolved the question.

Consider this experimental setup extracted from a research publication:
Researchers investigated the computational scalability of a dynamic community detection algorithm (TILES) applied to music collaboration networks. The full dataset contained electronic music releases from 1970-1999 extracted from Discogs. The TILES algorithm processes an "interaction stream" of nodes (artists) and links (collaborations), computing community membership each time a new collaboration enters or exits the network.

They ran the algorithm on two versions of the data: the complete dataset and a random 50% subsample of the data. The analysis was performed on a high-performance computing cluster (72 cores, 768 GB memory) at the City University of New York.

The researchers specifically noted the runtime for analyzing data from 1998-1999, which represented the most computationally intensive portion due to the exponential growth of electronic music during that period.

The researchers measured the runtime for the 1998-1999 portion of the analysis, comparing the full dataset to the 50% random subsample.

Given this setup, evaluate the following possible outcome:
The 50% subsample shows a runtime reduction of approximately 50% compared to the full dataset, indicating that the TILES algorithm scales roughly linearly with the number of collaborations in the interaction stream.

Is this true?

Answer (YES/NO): NO